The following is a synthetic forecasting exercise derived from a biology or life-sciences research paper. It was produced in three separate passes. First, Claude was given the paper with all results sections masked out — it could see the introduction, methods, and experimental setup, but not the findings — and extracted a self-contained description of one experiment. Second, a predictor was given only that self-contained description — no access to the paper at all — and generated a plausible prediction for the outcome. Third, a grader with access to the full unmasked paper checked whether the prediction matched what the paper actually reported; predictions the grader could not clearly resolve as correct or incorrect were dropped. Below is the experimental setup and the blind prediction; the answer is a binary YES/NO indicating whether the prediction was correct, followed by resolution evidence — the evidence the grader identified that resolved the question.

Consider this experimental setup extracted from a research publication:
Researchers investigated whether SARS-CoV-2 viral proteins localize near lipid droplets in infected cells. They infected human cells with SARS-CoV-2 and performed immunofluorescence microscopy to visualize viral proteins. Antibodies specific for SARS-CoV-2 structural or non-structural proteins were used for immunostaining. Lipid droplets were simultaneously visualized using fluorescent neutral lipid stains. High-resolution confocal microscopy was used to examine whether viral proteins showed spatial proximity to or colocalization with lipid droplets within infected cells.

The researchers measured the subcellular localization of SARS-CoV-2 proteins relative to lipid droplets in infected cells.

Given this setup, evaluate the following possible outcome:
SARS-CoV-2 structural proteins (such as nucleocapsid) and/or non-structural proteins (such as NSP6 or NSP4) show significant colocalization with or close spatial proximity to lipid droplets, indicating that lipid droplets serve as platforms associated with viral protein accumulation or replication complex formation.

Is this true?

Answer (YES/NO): YES